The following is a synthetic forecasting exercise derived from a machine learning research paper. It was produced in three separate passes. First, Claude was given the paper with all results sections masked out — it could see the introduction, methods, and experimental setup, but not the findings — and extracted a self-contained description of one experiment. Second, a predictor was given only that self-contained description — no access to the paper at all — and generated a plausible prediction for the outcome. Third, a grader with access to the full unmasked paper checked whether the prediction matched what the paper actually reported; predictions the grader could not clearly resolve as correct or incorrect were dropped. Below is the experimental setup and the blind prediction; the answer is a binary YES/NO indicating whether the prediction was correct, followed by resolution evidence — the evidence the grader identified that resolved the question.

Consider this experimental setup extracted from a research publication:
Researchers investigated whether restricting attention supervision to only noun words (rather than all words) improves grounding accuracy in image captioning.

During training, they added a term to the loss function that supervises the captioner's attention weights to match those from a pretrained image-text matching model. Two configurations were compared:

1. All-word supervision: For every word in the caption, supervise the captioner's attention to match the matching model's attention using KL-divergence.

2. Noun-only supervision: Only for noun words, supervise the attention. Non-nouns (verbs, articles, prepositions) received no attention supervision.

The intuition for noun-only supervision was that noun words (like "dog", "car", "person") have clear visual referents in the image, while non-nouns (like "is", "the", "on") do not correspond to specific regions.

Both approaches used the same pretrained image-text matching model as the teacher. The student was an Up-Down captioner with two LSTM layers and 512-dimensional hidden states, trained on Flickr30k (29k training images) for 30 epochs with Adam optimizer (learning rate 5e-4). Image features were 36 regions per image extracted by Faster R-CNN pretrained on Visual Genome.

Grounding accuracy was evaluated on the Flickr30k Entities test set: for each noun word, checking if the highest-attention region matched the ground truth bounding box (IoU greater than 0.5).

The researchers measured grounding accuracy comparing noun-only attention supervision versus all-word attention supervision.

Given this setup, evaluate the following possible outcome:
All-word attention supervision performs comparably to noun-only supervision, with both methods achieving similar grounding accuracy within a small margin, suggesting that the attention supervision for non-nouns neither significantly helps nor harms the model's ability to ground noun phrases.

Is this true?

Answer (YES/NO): NO